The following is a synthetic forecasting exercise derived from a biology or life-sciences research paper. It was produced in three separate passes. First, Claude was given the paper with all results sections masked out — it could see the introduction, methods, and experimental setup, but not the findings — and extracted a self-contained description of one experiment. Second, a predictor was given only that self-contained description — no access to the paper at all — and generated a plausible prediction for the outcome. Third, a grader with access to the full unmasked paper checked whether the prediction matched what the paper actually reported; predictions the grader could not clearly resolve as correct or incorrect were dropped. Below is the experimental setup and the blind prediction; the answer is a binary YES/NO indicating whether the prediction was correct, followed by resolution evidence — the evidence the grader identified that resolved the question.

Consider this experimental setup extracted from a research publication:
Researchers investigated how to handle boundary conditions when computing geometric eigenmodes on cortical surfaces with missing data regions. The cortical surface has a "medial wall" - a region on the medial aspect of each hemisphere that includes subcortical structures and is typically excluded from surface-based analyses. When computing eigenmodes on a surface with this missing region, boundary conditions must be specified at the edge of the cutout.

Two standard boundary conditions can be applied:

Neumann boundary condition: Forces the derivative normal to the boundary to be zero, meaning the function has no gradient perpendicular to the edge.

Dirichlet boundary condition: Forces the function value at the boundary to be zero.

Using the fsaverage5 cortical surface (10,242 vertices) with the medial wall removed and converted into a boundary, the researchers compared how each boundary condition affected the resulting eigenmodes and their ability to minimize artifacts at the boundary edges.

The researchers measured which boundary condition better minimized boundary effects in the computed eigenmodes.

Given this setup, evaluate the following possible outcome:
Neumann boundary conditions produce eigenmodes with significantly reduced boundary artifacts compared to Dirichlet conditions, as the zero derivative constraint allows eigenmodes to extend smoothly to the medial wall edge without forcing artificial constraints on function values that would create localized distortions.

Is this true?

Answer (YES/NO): YES